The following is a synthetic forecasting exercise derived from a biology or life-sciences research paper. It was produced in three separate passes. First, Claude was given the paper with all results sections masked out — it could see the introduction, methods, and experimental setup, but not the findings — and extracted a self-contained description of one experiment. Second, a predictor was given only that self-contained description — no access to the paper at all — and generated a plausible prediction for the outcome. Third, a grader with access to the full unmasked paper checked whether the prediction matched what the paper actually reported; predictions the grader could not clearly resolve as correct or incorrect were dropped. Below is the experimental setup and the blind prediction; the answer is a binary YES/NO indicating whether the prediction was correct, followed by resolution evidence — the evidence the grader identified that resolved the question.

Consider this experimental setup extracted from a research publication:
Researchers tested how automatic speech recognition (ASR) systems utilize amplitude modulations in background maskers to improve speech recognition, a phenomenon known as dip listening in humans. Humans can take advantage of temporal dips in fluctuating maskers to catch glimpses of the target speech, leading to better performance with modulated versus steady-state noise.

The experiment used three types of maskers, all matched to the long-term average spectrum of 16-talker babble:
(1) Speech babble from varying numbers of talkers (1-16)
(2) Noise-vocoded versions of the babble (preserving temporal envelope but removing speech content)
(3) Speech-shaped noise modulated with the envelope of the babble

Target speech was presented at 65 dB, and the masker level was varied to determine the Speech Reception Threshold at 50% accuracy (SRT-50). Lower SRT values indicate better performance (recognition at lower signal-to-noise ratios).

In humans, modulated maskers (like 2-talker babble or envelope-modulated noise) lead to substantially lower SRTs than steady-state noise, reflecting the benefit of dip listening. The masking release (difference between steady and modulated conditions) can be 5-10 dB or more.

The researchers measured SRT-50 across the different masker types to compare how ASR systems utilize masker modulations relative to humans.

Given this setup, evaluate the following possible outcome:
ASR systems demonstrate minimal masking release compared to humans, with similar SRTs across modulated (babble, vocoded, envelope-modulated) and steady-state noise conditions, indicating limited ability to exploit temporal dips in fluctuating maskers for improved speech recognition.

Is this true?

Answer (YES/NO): NO